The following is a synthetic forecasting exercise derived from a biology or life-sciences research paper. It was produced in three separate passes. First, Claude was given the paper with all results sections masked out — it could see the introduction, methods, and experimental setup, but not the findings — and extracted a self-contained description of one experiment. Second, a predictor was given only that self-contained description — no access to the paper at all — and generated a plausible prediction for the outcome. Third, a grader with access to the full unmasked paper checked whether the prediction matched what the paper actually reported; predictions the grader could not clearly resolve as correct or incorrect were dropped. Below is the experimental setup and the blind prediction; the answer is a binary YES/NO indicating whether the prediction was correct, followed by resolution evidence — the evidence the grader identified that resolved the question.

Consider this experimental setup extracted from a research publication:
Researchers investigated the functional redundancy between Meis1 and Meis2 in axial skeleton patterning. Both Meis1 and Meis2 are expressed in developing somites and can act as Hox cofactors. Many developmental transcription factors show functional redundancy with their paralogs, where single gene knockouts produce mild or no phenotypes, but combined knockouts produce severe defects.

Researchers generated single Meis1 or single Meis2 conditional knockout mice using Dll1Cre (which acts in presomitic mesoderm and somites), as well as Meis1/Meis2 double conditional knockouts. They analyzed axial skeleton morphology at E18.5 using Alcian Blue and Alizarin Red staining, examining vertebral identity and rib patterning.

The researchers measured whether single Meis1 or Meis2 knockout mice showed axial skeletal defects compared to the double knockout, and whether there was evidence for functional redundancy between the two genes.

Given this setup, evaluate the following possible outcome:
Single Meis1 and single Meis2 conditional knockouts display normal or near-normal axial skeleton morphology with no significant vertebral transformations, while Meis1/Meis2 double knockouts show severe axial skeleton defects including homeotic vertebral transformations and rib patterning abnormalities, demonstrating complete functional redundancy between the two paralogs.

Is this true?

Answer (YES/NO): NO